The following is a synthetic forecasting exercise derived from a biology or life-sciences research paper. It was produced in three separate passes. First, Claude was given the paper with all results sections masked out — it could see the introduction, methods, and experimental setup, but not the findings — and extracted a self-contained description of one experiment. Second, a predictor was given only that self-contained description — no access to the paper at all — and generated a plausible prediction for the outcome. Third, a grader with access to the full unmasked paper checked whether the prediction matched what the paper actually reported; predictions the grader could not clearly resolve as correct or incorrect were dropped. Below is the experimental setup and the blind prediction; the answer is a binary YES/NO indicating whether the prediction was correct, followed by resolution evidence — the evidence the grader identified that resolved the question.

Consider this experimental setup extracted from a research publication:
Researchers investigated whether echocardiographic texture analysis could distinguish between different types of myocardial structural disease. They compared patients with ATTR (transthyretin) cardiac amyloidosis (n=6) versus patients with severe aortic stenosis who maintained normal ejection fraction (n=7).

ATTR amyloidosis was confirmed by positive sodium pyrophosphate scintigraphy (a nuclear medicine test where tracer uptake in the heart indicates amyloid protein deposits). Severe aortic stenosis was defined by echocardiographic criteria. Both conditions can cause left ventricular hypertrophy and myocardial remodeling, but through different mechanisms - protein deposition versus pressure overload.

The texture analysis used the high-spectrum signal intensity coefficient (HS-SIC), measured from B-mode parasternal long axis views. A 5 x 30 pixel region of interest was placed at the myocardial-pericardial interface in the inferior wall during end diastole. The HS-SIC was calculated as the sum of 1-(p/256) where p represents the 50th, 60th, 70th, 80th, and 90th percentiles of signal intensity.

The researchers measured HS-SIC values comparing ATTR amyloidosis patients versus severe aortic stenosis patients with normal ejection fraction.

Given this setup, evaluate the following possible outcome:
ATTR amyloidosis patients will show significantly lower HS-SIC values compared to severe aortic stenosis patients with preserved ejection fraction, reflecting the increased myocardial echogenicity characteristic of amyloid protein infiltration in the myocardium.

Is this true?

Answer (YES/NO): NO